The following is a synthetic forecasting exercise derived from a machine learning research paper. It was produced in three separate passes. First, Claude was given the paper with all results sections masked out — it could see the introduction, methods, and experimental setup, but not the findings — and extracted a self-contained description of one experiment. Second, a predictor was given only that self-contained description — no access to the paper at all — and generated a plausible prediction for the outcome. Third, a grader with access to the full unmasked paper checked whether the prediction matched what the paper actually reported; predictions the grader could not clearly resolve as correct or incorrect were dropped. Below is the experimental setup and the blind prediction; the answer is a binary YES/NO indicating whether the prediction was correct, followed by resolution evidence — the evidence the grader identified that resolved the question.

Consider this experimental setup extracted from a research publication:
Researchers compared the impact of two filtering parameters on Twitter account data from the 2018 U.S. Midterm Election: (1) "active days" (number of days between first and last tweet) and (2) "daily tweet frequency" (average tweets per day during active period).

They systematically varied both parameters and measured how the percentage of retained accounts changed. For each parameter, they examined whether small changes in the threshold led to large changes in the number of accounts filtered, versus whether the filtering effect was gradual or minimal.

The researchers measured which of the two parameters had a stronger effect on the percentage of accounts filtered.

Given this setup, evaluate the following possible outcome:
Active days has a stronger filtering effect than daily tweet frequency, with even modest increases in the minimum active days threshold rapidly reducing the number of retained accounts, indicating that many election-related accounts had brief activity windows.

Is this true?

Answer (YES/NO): NO